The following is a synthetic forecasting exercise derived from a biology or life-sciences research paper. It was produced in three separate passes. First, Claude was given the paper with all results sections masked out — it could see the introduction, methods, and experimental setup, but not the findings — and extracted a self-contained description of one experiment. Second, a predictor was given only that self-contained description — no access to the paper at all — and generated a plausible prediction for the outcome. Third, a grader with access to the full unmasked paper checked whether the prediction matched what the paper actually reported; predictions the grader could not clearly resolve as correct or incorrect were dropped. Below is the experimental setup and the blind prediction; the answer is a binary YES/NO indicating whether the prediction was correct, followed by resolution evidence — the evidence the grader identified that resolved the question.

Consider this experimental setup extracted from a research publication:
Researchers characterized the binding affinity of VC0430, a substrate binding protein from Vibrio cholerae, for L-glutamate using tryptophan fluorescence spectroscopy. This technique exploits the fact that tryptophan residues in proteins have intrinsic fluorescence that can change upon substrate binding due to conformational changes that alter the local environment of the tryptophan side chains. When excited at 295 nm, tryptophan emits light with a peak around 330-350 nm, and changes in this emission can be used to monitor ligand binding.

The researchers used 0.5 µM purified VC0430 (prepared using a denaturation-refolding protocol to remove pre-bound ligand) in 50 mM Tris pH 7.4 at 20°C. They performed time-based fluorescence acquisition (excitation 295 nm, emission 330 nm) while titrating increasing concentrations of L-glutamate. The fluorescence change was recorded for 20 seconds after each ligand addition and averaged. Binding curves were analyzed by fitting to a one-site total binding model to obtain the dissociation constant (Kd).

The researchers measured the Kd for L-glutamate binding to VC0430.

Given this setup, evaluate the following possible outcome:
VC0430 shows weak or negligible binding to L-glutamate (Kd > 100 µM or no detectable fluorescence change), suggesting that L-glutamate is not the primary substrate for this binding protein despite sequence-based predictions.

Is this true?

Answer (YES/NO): NO